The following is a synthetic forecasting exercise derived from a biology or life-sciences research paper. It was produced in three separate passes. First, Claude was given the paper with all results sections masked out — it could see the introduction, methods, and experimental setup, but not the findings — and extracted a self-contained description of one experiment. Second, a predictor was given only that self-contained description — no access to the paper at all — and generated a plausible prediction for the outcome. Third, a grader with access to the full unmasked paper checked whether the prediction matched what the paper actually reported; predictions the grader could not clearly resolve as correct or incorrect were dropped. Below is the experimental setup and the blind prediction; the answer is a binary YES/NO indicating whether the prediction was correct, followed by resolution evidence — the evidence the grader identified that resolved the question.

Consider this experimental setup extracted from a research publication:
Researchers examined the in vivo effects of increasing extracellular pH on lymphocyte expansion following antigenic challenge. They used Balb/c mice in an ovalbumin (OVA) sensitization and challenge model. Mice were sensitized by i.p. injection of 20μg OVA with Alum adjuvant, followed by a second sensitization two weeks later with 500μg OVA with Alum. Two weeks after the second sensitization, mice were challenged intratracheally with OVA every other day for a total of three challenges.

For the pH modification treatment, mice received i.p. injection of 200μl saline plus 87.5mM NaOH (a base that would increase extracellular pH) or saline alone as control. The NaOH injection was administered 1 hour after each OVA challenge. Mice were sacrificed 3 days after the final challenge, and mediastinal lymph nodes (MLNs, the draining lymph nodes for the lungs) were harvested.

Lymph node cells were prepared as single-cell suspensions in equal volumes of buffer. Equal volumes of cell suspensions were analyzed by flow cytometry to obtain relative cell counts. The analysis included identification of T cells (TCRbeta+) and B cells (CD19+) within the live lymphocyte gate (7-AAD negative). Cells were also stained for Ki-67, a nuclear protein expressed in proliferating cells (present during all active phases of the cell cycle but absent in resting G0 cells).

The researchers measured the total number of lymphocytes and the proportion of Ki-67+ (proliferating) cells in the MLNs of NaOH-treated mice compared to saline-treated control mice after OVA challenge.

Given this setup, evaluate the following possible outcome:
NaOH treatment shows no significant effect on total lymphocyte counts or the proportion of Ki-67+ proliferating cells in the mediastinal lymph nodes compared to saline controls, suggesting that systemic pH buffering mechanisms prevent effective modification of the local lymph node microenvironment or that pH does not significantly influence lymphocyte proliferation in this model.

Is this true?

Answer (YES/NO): NO